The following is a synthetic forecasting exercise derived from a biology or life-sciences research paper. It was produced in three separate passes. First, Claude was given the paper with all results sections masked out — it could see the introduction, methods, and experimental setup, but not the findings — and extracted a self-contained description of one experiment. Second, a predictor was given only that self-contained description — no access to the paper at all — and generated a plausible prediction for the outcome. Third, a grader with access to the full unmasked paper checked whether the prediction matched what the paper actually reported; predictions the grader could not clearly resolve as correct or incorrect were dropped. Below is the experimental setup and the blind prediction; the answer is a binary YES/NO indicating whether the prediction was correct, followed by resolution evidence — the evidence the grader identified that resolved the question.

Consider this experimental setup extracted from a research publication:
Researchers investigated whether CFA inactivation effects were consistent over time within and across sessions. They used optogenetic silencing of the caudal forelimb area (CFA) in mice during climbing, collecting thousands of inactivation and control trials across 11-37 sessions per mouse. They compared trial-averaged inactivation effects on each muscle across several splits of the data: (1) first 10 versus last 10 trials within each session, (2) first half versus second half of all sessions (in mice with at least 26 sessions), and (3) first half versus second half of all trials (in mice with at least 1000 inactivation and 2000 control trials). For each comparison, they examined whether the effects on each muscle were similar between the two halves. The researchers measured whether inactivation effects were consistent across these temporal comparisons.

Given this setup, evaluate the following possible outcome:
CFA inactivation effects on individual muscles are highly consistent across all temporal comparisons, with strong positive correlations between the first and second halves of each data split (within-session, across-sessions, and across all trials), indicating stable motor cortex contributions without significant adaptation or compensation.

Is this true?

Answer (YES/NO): YES